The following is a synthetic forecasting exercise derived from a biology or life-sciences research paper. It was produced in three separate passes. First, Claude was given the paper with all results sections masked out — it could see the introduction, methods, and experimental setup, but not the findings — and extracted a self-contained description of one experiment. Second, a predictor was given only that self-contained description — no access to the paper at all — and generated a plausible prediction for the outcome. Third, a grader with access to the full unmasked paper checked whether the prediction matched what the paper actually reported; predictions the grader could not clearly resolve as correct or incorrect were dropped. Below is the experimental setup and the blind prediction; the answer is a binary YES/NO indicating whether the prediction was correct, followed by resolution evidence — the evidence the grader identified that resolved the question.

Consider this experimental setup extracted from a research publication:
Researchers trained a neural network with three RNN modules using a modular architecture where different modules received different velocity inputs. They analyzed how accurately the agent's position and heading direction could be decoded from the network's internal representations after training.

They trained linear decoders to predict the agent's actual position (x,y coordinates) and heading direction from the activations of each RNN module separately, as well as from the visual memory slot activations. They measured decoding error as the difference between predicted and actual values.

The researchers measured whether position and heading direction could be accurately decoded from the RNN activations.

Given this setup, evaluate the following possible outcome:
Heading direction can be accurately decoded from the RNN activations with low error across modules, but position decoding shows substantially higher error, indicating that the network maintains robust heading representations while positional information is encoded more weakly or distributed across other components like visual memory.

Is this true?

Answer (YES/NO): NO